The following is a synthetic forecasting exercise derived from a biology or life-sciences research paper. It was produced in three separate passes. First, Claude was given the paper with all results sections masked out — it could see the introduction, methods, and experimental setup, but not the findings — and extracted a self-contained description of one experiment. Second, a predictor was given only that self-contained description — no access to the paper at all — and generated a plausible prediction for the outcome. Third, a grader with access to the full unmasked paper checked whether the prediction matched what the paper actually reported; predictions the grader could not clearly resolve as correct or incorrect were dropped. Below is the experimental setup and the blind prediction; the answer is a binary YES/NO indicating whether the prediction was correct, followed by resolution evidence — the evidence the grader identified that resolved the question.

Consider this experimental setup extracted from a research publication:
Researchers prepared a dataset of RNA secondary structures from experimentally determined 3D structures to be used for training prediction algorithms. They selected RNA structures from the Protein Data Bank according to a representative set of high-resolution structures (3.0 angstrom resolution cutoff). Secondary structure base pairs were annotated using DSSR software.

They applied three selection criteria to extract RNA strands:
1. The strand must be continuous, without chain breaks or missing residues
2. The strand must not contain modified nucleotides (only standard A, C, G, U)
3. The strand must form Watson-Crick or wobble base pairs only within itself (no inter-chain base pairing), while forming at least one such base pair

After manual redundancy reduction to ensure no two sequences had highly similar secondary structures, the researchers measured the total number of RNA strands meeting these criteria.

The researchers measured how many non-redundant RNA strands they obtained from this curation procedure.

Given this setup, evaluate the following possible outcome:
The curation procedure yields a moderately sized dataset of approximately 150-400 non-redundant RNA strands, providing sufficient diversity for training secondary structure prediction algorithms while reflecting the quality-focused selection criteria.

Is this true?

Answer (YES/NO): YES